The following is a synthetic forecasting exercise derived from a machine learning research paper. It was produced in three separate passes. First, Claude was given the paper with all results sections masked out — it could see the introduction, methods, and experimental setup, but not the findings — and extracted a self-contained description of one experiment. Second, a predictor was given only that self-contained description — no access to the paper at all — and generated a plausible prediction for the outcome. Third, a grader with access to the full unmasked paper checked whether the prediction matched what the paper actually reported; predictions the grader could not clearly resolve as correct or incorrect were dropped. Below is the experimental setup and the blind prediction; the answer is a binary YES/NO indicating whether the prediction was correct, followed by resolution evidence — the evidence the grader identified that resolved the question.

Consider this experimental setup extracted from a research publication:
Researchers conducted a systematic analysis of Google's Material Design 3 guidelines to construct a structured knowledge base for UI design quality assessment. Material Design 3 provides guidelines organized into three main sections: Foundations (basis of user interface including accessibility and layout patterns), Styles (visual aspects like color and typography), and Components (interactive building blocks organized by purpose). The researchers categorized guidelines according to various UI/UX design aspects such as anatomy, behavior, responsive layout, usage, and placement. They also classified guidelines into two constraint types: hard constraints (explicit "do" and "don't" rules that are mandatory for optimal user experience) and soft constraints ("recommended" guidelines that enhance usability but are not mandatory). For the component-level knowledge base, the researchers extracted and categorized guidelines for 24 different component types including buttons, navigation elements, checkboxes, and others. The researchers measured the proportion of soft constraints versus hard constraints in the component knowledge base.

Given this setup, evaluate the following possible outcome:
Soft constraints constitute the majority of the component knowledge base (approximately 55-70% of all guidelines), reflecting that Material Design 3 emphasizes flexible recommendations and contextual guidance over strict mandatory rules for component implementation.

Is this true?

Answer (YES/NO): YES